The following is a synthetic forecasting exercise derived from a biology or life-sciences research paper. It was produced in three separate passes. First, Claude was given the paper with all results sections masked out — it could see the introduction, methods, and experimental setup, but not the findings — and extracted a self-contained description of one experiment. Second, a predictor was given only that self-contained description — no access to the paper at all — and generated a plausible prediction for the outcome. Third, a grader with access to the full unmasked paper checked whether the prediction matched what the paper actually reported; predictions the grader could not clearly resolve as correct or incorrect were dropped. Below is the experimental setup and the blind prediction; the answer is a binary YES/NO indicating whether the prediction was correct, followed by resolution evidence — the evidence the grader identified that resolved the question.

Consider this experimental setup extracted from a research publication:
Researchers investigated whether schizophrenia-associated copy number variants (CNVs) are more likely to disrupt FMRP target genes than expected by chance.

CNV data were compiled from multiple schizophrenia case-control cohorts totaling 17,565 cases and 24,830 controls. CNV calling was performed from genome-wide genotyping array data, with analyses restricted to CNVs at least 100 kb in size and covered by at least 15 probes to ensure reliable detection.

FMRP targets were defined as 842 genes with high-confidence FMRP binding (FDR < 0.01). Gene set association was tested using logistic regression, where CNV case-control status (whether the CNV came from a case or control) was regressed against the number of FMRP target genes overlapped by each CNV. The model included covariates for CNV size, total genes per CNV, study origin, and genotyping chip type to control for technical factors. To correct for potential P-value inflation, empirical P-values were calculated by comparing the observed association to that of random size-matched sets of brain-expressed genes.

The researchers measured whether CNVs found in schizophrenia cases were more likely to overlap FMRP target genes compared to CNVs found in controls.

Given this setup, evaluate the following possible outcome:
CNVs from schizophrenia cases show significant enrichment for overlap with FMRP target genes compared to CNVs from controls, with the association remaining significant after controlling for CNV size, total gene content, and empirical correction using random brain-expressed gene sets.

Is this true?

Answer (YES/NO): NO